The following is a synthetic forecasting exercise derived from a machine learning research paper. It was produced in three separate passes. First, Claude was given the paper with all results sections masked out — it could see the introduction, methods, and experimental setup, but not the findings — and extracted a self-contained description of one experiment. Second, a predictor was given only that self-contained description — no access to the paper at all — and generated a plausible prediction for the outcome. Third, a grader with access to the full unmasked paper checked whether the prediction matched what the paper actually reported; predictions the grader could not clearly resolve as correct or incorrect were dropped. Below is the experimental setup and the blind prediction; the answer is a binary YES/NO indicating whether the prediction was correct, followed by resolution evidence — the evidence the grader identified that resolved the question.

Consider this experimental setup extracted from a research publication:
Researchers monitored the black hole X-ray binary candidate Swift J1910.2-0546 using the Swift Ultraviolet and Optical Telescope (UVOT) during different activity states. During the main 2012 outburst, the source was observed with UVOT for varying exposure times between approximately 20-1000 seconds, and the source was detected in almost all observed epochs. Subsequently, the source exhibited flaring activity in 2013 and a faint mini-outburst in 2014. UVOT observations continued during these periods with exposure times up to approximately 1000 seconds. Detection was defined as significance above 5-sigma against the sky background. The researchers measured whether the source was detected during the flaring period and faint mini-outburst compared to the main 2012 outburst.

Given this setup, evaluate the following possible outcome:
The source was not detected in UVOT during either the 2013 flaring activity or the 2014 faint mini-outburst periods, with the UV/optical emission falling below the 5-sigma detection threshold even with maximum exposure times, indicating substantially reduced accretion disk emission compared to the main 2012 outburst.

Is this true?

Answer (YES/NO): NO